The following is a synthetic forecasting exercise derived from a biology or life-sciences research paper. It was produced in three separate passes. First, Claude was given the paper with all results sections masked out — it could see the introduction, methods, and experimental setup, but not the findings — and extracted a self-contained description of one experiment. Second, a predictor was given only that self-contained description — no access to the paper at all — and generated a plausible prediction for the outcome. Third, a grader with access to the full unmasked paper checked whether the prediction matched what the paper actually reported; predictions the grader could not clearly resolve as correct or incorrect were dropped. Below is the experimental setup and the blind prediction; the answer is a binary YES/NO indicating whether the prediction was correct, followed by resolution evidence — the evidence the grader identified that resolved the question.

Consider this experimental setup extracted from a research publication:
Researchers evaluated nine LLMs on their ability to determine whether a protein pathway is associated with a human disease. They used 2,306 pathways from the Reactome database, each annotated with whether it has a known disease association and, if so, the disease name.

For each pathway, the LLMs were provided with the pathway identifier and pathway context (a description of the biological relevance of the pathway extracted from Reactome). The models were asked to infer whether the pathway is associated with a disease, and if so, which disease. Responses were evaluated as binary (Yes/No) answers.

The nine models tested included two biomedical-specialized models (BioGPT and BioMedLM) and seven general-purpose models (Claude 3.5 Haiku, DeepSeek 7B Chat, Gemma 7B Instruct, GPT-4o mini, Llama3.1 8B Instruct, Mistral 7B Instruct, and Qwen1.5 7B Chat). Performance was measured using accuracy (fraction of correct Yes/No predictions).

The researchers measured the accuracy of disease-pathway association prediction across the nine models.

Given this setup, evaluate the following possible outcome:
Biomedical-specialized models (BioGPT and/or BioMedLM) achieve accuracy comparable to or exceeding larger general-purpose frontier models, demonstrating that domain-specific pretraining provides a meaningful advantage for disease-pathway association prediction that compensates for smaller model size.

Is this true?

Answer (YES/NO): NO